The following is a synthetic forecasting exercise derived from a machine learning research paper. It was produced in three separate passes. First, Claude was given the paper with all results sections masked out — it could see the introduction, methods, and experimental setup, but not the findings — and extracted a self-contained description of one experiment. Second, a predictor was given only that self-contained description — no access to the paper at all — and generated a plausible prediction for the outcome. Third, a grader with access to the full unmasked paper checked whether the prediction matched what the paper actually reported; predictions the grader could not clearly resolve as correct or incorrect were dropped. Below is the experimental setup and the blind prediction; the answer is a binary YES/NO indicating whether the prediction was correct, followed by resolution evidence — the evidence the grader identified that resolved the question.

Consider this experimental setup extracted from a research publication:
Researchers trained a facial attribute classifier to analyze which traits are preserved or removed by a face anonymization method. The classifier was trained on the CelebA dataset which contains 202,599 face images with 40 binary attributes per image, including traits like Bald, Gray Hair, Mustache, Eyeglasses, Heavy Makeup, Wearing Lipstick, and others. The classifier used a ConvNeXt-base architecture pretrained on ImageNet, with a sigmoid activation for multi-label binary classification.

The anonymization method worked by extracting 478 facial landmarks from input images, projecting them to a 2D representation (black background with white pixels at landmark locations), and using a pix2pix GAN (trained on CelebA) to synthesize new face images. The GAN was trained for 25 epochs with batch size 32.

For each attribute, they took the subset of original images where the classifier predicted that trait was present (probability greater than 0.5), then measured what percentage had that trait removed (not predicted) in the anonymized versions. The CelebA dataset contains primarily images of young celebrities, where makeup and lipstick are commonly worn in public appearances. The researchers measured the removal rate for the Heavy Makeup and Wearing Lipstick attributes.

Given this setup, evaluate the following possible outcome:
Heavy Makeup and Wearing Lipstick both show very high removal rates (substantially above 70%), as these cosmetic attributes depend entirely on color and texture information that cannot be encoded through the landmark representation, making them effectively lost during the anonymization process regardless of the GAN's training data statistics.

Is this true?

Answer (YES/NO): NO